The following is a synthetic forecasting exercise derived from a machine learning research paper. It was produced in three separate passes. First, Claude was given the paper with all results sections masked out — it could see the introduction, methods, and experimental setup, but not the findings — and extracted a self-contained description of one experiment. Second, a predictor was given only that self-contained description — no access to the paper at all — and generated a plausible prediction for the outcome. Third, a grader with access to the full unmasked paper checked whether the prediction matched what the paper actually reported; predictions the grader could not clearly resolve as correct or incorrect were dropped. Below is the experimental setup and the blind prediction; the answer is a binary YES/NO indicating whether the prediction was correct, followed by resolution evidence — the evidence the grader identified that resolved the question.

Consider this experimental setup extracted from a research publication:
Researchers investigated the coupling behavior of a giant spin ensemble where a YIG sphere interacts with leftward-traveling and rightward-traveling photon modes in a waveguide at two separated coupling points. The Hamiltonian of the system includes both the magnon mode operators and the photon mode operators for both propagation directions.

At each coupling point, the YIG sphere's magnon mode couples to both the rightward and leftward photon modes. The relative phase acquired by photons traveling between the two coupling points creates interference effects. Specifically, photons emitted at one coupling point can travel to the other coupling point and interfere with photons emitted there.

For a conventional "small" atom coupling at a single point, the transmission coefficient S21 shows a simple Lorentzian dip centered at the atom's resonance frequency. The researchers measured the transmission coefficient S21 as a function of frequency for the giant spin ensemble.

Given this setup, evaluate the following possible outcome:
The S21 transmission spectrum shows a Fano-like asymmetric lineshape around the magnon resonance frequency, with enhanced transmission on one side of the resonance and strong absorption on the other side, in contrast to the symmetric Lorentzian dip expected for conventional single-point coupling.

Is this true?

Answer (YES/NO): NO